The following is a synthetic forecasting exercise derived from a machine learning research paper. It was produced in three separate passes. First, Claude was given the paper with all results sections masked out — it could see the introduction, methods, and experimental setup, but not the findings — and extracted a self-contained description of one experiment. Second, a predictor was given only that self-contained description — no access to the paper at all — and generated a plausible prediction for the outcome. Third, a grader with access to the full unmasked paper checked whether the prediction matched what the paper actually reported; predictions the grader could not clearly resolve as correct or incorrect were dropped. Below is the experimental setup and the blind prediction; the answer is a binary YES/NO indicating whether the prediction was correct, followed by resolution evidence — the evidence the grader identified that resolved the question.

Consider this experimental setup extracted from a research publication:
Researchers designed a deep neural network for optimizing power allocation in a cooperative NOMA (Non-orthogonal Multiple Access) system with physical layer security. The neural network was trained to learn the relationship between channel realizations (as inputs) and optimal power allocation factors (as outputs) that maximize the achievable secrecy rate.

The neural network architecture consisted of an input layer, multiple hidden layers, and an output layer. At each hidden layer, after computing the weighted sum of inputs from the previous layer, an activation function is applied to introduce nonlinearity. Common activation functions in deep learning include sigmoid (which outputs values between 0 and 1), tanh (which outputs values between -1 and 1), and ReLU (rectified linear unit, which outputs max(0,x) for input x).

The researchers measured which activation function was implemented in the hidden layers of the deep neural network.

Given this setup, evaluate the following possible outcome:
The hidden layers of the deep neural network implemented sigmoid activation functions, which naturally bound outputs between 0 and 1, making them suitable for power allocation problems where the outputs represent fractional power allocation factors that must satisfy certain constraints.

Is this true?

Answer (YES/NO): NO